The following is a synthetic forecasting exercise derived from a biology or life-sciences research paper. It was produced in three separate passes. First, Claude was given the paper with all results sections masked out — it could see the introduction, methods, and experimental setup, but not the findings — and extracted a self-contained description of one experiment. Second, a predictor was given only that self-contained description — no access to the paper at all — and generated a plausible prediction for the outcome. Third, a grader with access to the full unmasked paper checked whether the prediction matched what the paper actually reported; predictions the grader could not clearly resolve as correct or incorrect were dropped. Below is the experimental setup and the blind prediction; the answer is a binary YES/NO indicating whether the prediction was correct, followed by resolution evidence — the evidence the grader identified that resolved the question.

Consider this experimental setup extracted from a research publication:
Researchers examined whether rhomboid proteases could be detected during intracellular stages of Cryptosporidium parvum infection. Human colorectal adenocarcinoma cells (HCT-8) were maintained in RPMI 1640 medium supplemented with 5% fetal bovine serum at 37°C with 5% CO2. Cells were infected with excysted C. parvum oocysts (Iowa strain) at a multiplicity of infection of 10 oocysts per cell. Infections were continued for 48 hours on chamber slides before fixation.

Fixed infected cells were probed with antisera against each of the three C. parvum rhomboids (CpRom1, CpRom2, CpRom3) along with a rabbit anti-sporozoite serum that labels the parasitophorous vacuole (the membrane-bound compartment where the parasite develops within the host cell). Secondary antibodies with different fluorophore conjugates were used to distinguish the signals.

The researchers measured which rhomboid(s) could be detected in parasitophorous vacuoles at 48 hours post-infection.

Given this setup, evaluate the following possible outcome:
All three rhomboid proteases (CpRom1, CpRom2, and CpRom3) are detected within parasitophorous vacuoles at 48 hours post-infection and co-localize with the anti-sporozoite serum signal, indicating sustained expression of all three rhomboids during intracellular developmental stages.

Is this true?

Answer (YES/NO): NO